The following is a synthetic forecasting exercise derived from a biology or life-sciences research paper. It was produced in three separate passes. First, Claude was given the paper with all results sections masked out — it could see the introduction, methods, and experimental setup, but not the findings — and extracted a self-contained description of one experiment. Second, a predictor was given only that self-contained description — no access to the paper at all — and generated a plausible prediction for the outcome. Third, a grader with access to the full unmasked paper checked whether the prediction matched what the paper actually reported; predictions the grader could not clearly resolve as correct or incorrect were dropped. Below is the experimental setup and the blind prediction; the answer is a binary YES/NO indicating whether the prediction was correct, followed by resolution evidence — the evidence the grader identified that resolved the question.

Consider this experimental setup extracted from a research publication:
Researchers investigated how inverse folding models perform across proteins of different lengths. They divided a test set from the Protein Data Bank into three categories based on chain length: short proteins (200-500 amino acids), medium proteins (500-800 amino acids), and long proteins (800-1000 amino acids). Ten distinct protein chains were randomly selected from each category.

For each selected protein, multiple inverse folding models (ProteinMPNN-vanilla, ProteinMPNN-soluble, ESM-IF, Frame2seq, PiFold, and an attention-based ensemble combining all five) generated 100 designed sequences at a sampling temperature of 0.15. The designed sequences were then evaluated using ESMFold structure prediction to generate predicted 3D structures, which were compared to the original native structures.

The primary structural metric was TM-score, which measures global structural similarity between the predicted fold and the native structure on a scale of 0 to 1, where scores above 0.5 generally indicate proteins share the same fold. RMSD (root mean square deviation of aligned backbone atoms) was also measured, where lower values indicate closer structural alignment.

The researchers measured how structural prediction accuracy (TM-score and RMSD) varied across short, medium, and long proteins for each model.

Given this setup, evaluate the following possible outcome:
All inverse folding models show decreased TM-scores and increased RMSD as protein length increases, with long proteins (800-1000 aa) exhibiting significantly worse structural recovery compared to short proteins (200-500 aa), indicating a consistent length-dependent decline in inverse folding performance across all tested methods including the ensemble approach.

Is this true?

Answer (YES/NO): NO